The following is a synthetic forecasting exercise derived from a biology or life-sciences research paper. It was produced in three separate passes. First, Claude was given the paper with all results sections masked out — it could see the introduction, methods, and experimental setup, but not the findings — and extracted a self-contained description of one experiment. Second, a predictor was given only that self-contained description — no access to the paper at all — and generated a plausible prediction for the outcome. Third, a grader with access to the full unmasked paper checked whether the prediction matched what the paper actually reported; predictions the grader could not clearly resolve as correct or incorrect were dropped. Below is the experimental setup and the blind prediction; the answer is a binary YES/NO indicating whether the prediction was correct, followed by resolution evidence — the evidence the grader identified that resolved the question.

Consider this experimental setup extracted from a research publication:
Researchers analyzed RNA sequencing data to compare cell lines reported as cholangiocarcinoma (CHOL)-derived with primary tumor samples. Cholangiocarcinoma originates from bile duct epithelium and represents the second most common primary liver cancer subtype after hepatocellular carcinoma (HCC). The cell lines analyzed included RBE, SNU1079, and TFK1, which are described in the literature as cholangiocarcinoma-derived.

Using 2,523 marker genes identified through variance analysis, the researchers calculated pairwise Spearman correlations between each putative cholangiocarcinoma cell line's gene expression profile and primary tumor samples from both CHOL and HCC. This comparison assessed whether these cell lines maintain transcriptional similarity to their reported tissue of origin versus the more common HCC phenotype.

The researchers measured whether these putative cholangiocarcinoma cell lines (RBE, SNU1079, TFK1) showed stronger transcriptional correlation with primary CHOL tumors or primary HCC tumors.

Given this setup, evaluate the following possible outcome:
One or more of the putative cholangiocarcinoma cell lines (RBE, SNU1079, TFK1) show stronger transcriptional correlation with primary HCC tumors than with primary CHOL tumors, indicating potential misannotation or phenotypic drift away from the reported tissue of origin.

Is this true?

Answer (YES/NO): NO